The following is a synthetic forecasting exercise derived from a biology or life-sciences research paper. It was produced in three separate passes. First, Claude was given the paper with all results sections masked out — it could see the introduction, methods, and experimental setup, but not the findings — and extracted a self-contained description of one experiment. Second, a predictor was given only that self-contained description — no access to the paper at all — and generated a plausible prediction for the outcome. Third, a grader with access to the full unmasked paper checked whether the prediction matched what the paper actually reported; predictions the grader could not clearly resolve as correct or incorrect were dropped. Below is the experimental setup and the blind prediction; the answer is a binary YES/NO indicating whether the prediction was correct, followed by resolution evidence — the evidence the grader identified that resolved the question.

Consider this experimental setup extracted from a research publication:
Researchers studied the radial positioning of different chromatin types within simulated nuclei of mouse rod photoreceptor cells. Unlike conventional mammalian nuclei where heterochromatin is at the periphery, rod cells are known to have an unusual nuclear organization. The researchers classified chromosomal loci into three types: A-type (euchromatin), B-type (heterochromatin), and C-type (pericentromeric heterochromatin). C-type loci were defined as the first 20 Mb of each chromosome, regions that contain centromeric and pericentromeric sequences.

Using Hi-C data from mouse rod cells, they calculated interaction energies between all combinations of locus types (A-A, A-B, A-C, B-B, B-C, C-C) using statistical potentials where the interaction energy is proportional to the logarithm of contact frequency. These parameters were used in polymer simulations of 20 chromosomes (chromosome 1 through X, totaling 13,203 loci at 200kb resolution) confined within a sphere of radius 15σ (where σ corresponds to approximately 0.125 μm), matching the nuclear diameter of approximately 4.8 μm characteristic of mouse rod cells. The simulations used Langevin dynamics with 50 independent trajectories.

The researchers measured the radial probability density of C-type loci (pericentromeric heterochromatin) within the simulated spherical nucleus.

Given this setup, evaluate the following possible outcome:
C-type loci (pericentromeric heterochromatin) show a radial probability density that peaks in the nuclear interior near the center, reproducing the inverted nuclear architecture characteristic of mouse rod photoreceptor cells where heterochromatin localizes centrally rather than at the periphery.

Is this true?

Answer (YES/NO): YES